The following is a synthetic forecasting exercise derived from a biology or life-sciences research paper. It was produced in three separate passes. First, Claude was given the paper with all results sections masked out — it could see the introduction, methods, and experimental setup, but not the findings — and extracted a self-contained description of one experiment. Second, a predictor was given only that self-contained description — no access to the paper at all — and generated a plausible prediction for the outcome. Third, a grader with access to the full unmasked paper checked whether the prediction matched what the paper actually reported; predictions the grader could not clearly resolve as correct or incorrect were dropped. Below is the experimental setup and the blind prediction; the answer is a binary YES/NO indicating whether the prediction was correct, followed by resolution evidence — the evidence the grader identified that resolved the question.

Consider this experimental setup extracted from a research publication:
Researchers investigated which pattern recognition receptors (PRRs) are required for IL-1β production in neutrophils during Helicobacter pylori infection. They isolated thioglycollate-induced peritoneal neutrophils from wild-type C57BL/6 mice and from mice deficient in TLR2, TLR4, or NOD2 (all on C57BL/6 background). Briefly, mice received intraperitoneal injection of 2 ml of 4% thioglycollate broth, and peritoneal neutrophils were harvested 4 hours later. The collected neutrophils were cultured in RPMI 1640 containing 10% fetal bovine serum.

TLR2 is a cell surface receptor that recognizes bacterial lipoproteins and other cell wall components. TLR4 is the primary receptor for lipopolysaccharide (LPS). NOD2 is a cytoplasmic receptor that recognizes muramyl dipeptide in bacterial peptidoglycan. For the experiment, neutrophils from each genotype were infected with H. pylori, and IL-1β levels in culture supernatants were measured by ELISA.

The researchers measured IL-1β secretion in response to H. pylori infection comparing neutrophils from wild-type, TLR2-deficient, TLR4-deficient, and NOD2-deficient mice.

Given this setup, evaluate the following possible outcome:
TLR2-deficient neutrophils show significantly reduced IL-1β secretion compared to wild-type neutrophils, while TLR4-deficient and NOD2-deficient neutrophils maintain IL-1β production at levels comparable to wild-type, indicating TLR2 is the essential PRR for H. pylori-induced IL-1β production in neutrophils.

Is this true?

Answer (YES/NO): YES